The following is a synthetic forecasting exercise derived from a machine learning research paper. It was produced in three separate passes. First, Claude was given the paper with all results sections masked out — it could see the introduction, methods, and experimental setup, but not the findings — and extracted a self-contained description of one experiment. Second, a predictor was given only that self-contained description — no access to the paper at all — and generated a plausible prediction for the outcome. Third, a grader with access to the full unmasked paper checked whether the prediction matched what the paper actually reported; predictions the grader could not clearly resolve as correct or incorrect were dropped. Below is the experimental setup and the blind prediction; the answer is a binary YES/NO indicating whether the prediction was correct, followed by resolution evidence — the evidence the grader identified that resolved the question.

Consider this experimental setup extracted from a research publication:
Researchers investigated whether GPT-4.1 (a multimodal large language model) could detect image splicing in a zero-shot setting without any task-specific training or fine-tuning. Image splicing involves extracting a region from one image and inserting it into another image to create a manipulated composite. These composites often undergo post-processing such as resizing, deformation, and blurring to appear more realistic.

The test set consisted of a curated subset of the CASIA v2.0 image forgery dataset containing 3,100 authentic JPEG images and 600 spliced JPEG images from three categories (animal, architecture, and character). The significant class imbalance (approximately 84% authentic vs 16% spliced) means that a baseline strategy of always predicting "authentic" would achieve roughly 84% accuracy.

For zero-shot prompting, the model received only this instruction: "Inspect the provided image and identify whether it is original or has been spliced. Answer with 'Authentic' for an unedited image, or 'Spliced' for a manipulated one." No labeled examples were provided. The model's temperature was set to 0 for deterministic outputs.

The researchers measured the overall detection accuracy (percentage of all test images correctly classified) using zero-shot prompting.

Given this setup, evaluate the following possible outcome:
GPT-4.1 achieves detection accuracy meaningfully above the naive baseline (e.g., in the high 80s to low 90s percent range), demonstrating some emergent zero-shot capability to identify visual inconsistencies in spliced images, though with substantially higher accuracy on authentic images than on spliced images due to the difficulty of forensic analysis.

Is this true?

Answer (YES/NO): NO